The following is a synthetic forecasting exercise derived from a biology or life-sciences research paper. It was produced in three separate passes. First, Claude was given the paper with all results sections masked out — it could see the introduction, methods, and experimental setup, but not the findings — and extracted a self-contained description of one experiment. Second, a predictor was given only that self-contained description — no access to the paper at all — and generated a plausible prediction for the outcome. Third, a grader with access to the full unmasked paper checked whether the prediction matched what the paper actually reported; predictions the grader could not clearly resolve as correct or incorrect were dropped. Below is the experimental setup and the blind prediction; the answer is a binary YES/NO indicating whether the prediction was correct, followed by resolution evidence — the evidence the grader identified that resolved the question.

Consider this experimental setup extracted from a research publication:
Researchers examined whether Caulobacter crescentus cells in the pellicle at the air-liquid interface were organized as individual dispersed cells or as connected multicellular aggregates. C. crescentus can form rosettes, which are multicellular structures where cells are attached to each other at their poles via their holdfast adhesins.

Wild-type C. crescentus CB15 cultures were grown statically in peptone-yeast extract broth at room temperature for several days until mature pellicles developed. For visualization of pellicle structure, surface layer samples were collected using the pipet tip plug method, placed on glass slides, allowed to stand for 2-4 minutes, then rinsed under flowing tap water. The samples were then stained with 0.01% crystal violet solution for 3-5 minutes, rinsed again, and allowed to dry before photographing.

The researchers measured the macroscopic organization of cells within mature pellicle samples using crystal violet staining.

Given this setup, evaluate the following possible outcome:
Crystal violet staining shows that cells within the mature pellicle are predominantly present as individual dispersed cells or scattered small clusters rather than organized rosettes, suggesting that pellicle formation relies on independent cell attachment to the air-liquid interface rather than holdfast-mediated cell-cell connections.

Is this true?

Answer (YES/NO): NO